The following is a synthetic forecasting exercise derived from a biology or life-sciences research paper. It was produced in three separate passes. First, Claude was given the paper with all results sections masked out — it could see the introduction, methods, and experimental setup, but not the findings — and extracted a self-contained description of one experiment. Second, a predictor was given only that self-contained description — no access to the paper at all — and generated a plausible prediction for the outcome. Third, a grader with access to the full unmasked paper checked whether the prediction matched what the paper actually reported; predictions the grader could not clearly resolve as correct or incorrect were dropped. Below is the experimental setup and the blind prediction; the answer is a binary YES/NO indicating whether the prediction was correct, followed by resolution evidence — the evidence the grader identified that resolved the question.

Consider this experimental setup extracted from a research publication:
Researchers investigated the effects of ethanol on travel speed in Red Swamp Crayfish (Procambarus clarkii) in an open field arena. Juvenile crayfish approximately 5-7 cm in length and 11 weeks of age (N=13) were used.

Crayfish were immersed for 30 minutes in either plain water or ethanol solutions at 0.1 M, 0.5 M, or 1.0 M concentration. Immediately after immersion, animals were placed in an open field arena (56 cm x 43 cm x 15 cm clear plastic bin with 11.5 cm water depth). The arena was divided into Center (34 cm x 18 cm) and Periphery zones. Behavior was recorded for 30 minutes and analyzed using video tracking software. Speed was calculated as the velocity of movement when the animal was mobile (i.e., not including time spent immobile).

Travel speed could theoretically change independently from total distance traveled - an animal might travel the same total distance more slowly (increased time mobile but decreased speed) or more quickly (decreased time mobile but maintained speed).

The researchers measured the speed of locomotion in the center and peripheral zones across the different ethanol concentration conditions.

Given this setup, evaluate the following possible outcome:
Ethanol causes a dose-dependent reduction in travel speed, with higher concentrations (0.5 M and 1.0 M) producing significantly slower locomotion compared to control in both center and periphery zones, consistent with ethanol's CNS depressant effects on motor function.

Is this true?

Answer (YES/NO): NO